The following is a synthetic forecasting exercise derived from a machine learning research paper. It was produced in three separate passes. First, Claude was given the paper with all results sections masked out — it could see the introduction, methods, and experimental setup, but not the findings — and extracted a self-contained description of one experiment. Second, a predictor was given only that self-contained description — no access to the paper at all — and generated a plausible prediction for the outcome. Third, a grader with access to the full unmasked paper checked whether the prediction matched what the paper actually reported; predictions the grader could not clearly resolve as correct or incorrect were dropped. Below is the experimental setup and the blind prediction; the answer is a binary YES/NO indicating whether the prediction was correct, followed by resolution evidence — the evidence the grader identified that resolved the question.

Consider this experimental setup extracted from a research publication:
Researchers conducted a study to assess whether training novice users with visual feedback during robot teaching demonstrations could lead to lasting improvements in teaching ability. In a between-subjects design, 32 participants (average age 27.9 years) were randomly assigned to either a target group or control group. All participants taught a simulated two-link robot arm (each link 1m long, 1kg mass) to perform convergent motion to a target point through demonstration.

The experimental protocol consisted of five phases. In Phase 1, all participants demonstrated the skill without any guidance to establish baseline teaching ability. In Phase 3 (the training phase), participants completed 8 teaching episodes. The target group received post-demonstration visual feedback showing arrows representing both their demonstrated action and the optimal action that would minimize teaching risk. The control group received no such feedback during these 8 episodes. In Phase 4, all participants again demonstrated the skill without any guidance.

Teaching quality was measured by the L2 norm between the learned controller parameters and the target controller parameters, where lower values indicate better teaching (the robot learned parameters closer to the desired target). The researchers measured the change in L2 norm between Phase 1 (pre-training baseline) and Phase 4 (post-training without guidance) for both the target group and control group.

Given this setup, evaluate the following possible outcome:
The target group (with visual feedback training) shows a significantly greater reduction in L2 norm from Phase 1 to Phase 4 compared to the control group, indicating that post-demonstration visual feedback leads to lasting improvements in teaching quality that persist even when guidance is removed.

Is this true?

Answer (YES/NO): YES